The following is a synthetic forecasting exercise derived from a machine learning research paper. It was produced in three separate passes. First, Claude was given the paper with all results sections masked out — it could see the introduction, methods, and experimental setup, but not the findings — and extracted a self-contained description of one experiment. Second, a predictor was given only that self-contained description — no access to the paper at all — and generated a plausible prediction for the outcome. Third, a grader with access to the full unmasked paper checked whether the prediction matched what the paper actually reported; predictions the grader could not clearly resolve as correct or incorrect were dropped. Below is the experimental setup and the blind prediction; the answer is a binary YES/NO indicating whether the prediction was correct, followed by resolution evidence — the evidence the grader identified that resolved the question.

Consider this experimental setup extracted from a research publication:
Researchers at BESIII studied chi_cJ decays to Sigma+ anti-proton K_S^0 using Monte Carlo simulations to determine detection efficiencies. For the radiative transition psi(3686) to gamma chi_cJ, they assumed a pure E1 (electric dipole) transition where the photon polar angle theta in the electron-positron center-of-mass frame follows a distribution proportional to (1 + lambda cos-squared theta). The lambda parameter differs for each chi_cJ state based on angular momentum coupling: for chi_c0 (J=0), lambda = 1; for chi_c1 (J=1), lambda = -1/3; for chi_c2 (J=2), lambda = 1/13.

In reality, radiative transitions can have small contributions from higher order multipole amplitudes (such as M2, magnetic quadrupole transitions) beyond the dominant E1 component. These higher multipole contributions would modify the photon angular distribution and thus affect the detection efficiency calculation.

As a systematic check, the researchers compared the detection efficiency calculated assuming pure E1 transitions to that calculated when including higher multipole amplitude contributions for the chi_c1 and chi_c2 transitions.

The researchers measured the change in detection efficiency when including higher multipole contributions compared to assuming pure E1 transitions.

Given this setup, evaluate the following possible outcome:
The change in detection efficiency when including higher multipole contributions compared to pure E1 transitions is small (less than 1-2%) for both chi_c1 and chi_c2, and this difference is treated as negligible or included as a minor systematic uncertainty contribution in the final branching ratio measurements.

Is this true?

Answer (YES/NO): YES